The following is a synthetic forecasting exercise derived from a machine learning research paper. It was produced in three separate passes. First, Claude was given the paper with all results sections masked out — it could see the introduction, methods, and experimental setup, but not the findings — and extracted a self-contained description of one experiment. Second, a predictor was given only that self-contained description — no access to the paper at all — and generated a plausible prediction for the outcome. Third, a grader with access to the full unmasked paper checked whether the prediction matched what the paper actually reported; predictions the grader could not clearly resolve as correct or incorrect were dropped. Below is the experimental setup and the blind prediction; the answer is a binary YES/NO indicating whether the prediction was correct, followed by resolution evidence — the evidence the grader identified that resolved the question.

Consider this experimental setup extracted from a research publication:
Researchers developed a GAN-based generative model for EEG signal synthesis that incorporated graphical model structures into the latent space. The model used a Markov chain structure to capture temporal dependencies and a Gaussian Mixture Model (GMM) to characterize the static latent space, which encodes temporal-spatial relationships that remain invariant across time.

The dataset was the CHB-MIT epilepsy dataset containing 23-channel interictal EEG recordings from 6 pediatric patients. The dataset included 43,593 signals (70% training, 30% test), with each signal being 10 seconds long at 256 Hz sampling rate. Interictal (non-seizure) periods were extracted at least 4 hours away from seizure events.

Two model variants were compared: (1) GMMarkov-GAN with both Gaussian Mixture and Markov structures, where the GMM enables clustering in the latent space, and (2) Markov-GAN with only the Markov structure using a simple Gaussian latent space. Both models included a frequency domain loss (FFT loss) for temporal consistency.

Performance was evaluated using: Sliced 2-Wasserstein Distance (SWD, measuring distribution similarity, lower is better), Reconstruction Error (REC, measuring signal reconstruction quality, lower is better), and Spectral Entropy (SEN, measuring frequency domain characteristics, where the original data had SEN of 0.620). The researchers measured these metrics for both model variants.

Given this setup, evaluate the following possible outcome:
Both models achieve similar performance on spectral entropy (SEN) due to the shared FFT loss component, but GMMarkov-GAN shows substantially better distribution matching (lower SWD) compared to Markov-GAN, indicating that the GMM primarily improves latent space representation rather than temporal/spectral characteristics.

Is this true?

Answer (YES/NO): NO